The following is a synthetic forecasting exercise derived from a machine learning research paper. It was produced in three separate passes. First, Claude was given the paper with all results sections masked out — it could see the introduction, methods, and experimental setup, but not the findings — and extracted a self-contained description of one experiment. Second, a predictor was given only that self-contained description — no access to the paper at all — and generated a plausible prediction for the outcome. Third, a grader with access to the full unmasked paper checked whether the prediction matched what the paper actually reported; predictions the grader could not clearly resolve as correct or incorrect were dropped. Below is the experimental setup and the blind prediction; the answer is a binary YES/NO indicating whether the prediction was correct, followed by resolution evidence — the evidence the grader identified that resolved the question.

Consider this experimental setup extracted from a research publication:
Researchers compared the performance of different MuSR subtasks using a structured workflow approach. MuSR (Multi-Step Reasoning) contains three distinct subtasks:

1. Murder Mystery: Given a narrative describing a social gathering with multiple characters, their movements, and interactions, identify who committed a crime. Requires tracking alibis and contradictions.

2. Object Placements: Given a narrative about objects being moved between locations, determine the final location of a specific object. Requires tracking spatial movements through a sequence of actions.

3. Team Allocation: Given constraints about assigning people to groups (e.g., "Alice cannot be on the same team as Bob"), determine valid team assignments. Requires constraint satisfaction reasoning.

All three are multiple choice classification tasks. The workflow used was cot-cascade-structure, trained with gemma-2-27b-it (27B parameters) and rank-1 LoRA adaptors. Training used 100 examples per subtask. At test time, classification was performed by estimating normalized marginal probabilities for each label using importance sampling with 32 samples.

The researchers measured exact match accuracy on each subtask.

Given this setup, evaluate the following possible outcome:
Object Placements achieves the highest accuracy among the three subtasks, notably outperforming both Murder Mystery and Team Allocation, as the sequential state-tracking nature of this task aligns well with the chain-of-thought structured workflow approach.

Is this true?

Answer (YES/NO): NO